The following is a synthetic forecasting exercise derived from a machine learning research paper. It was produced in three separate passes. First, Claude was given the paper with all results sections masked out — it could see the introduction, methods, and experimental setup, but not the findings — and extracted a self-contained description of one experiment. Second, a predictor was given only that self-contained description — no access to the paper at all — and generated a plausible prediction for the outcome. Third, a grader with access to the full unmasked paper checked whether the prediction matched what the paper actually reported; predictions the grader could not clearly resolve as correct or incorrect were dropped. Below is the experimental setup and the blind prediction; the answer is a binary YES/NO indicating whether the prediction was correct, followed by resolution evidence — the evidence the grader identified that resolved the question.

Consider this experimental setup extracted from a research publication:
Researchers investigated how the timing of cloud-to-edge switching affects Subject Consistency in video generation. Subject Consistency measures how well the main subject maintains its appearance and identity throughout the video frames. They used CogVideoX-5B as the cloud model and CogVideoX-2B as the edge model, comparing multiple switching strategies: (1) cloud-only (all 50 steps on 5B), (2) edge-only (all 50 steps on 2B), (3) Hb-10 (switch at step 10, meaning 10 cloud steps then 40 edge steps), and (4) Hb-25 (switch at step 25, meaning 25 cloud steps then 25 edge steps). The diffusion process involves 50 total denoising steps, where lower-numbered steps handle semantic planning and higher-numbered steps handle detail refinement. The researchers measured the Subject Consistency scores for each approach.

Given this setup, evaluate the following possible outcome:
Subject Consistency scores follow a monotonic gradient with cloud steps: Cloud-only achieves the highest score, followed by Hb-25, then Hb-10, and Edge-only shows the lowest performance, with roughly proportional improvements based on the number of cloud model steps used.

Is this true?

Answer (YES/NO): NO